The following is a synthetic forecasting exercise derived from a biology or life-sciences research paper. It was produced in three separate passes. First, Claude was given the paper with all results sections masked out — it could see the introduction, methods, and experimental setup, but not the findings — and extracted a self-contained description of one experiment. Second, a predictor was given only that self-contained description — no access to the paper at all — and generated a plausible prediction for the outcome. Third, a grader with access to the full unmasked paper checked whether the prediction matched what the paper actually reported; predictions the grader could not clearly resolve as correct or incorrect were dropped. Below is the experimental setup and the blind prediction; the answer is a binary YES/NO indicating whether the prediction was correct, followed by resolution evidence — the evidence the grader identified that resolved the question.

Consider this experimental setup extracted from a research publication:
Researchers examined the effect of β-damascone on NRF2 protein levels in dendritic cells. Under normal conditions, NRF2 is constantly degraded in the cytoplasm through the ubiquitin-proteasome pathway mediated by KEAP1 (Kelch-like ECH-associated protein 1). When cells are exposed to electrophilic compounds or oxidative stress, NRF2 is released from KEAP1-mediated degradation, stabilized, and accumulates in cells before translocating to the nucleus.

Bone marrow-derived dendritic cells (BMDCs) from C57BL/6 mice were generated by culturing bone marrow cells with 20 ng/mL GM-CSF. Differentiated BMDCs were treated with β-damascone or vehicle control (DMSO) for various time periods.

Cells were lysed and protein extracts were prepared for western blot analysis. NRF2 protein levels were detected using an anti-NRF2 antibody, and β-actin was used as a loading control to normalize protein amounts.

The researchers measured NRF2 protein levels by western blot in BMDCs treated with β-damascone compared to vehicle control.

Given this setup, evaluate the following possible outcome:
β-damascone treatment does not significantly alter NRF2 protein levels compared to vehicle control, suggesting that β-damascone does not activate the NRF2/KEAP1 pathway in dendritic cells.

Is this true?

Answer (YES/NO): NO